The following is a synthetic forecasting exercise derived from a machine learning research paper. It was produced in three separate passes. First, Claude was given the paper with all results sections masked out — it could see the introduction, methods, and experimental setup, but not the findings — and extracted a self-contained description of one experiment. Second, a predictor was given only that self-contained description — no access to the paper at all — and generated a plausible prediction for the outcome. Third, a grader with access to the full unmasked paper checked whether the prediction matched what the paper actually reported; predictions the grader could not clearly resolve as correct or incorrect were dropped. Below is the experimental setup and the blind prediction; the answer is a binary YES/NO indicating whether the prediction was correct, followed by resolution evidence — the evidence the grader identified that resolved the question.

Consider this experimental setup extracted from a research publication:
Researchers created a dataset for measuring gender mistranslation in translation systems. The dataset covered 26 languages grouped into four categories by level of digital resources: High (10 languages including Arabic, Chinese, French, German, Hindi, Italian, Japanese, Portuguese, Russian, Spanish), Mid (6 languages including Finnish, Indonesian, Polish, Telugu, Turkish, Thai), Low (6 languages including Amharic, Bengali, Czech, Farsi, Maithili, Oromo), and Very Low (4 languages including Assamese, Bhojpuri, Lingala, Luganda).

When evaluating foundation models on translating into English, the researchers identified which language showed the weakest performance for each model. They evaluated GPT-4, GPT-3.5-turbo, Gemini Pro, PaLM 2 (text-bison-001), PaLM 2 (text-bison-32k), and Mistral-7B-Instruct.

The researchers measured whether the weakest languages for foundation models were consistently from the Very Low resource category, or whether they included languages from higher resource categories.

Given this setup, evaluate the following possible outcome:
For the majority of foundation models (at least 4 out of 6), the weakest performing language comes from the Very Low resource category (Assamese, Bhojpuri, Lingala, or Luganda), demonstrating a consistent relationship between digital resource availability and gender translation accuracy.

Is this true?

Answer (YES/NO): NO